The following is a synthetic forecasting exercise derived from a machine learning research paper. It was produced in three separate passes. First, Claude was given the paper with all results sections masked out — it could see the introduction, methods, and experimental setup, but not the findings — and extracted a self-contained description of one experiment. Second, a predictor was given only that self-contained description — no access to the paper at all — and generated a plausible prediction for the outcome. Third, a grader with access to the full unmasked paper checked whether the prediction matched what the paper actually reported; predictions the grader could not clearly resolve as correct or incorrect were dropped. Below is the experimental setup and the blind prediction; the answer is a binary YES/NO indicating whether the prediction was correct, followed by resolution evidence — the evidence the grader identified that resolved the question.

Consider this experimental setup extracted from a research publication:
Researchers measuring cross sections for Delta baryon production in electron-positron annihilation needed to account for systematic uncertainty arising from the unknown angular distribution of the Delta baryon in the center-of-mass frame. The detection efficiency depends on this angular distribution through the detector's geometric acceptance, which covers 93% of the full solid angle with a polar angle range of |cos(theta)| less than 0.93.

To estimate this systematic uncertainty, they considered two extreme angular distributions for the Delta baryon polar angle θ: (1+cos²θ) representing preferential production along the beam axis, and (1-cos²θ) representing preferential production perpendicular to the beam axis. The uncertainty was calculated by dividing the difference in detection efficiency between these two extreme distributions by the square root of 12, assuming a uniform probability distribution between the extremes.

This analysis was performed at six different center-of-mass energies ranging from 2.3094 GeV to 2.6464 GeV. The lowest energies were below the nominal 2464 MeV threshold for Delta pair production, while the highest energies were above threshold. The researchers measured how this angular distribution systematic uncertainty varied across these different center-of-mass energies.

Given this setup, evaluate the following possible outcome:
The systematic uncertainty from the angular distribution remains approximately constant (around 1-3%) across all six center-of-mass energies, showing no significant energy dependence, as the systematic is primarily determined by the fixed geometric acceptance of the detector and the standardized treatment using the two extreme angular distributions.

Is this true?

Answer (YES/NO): NO